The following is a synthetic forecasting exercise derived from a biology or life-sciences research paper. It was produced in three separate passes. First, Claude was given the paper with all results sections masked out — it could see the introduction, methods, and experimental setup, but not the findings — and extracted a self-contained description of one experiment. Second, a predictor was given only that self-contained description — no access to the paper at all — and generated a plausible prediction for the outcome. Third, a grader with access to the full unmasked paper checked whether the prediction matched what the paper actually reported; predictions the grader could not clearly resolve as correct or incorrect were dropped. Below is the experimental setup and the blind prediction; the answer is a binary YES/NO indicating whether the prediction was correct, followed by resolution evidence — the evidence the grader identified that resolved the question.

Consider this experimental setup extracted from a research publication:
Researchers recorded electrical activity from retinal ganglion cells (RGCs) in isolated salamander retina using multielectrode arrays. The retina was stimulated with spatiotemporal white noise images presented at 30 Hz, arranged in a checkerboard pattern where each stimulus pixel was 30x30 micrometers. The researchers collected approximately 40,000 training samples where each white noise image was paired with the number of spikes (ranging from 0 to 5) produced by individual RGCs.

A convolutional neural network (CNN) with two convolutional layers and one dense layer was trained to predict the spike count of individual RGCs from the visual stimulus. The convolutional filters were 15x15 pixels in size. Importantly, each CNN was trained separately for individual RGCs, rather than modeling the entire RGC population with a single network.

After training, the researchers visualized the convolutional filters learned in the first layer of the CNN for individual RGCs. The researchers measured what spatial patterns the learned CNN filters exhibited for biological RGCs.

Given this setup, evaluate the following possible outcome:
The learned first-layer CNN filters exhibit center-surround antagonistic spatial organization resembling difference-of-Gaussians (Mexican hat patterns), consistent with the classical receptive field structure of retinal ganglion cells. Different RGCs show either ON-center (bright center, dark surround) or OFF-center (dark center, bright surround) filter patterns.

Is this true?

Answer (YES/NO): NO